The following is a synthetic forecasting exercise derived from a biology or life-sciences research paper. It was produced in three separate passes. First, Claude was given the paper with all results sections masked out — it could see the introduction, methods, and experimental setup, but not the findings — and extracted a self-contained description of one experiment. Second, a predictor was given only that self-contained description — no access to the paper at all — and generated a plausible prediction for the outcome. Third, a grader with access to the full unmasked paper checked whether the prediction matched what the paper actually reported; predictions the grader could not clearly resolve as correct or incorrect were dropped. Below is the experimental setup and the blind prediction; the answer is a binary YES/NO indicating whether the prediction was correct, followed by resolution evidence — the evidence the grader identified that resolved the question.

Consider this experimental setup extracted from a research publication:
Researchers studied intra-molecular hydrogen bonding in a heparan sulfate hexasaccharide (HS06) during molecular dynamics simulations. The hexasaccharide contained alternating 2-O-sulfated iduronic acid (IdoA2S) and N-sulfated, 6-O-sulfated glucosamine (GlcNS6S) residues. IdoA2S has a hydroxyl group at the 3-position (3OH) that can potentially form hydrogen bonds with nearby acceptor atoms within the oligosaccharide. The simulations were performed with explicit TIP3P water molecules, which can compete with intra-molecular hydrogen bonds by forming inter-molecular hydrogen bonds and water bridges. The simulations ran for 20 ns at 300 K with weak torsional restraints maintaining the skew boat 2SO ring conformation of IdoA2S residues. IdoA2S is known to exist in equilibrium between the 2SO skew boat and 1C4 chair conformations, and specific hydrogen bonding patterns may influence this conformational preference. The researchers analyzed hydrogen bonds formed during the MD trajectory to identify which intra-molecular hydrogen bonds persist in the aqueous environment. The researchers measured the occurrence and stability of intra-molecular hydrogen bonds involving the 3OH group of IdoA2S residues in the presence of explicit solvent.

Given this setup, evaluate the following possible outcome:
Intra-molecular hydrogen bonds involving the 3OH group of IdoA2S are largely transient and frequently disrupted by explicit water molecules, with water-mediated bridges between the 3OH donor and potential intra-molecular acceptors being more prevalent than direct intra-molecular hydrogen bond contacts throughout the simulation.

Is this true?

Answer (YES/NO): NO